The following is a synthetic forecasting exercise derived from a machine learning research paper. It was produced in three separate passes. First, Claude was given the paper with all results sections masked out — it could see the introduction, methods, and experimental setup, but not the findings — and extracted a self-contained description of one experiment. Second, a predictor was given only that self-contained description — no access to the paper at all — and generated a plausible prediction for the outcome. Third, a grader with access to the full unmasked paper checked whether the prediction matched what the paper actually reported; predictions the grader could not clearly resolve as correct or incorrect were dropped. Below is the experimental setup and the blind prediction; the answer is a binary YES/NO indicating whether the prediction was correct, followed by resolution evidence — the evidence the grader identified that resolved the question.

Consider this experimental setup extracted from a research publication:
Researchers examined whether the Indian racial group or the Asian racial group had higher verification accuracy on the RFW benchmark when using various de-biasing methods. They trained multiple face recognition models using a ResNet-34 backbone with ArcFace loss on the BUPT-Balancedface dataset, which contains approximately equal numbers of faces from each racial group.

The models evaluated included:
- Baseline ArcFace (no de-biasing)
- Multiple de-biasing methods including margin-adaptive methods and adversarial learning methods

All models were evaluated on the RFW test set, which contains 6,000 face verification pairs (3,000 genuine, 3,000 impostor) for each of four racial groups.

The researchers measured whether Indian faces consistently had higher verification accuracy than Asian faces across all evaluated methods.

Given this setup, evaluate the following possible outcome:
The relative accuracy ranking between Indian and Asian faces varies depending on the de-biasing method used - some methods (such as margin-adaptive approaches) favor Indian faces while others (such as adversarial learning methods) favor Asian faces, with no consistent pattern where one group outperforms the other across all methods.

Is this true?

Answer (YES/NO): NO